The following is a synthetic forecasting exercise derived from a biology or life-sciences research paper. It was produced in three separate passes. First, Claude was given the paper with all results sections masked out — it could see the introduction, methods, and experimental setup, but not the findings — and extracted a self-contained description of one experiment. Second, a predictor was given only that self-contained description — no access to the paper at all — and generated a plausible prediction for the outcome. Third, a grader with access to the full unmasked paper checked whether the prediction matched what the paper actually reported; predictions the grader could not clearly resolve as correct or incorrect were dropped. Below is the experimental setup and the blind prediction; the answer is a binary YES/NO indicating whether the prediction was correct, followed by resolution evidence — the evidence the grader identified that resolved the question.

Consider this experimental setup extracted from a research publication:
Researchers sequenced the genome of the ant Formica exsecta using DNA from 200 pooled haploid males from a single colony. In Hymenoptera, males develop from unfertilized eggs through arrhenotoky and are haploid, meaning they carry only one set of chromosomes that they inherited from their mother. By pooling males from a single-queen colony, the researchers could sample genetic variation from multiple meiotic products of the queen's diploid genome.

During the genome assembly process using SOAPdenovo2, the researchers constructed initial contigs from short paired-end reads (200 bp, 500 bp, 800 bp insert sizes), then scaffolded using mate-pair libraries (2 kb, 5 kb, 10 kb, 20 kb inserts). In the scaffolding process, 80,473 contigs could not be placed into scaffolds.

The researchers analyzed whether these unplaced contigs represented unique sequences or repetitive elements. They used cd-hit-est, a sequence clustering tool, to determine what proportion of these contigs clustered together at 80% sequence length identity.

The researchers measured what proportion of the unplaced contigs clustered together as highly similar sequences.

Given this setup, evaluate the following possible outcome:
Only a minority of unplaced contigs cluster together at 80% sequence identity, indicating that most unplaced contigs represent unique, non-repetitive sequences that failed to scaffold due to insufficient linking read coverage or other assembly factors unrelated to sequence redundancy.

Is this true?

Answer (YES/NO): NO